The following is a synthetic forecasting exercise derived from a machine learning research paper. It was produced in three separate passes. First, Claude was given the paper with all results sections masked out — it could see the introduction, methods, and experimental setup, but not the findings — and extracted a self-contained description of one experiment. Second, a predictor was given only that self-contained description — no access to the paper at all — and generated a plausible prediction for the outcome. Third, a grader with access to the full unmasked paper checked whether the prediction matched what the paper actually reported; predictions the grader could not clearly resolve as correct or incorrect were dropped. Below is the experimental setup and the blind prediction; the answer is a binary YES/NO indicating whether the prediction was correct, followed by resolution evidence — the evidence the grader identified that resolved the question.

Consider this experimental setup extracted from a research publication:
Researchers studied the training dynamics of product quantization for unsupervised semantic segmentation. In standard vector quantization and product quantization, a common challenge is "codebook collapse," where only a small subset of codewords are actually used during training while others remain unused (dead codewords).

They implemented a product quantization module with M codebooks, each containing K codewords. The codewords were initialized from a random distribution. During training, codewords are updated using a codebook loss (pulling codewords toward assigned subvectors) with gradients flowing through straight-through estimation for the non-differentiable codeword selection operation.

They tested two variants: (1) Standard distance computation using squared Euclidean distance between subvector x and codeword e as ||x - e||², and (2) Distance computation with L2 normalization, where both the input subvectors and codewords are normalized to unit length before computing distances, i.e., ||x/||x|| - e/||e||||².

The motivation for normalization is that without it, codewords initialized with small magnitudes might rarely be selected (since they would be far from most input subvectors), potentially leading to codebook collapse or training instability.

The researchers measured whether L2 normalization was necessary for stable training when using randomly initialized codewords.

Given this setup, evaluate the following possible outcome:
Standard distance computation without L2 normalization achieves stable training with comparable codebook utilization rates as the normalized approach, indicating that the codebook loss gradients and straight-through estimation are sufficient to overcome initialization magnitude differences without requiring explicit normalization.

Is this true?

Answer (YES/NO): NO